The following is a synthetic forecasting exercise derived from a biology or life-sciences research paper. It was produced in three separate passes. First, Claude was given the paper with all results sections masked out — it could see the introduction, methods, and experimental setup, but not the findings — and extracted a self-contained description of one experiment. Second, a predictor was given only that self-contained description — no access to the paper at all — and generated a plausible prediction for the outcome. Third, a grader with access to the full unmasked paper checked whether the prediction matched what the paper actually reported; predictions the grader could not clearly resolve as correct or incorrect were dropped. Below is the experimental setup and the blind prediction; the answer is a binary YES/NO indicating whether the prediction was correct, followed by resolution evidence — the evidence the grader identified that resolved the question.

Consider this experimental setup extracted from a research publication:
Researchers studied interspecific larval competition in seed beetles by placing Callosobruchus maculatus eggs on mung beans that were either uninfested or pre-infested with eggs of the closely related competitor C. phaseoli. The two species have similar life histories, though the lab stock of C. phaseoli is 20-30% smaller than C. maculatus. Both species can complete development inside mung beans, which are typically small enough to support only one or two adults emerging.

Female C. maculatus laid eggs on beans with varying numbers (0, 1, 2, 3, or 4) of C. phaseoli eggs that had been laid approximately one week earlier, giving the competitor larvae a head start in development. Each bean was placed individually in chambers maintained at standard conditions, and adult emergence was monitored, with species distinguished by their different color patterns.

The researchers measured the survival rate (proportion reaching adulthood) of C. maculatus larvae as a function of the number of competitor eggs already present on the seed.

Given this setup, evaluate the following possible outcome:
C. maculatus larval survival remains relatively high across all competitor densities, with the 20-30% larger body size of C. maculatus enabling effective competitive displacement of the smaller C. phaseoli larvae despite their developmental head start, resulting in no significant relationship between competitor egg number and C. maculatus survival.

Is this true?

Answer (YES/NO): NO